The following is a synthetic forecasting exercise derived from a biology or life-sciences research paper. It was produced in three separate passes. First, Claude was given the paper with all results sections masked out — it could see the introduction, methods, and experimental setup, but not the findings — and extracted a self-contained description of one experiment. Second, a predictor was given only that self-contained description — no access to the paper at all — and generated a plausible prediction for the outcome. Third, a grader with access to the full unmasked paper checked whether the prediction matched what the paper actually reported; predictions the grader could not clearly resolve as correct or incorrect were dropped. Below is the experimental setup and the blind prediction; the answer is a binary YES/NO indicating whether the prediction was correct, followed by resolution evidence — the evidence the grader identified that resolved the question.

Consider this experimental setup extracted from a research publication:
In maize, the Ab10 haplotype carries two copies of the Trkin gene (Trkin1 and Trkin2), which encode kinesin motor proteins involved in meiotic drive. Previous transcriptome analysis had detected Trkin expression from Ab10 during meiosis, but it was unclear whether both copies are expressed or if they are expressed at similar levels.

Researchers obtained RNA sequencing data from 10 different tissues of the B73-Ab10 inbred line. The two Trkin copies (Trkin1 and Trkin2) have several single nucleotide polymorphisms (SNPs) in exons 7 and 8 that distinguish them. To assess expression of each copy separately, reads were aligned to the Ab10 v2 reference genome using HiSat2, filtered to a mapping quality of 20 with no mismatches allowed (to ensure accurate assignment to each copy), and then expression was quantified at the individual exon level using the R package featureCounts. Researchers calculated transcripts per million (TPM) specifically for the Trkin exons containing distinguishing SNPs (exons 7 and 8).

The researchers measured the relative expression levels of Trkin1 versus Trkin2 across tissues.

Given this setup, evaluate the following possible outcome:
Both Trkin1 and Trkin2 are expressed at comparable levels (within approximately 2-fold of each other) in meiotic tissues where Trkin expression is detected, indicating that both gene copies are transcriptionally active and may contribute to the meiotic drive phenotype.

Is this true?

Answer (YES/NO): NO